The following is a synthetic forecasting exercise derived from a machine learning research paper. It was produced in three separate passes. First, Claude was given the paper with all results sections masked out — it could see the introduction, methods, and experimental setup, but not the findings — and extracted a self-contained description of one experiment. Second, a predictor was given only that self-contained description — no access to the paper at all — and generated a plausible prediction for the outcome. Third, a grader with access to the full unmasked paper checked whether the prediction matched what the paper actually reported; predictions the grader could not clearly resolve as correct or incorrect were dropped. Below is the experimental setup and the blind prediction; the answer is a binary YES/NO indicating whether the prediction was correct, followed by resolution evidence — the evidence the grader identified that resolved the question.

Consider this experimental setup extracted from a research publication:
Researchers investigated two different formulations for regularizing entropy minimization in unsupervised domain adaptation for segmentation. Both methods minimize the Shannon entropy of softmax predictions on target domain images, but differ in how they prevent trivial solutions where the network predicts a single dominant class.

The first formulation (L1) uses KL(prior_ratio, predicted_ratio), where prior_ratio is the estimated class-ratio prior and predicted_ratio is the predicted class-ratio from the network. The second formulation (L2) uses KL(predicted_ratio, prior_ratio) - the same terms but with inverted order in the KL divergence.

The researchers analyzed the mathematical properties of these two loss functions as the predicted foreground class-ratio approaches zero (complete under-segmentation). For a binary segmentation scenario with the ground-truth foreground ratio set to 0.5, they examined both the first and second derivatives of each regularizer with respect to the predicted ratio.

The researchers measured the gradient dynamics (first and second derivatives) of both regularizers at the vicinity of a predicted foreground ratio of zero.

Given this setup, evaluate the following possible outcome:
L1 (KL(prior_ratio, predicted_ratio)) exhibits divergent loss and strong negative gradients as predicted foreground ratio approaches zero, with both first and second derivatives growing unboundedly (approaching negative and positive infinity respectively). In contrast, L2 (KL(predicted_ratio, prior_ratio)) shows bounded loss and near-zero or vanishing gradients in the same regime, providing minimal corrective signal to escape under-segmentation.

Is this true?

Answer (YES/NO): NO